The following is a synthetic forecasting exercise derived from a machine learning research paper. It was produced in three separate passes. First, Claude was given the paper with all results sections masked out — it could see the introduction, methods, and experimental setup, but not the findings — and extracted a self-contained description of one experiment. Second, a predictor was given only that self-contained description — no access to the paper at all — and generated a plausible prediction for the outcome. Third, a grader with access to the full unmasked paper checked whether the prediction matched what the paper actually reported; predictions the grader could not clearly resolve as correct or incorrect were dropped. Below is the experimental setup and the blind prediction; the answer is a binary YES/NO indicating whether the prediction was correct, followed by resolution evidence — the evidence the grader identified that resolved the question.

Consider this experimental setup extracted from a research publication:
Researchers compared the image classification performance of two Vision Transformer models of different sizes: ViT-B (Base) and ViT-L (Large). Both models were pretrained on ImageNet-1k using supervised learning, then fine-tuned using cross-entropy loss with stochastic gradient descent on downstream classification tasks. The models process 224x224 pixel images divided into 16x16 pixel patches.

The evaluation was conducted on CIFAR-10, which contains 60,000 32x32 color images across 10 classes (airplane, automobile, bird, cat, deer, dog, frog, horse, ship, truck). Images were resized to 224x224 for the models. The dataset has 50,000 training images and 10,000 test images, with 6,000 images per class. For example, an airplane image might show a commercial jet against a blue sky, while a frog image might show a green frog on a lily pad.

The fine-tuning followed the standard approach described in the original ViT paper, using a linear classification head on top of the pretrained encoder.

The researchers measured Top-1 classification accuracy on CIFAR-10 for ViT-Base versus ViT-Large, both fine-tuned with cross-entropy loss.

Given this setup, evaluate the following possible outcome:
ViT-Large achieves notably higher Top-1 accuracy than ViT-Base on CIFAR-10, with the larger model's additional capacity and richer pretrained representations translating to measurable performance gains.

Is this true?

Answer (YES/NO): NO